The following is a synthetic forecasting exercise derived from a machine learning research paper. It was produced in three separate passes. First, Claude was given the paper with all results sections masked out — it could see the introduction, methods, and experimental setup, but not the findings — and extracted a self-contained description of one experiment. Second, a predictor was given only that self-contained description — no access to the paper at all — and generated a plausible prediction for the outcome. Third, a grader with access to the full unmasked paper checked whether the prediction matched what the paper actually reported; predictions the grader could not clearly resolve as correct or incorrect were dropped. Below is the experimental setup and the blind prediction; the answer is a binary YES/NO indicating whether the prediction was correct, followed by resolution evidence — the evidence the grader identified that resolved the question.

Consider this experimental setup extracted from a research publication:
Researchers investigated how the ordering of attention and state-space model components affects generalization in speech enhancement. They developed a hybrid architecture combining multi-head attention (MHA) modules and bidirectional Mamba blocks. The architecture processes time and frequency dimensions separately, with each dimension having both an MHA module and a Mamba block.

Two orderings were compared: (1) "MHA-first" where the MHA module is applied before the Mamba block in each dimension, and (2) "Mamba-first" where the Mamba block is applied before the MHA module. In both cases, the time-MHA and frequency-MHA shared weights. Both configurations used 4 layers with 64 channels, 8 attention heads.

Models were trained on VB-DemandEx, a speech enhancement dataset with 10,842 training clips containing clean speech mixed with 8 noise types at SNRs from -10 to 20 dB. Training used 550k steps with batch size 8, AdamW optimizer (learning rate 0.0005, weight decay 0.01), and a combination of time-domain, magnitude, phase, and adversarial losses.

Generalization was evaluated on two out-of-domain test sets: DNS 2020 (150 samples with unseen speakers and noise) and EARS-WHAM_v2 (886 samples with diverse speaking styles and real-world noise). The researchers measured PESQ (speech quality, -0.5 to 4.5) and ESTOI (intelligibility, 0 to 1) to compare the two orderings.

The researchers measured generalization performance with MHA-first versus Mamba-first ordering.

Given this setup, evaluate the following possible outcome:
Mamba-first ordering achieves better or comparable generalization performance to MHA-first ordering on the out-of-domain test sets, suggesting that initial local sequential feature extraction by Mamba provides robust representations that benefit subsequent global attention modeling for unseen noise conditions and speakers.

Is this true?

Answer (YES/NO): NO